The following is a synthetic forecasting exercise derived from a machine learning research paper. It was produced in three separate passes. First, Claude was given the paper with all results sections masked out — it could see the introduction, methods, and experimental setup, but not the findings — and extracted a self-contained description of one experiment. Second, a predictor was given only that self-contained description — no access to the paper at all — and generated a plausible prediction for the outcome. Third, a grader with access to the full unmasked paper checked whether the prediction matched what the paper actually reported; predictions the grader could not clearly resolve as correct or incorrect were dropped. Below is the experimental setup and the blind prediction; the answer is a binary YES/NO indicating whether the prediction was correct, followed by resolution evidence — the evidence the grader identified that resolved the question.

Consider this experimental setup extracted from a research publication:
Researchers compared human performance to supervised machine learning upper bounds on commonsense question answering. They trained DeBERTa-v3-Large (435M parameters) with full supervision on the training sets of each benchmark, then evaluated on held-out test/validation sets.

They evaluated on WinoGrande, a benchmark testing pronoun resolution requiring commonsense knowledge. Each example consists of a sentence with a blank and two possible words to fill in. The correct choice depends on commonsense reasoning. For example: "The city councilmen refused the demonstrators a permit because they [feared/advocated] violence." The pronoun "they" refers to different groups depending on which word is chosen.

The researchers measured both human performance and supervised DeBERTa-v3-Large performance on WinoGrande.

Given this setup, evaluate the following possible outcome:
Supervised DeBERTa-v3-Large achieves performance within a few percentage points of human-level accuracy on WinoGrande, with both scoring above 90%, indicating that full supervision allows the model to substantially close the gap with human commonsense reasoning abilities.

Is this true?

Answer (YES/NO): NO